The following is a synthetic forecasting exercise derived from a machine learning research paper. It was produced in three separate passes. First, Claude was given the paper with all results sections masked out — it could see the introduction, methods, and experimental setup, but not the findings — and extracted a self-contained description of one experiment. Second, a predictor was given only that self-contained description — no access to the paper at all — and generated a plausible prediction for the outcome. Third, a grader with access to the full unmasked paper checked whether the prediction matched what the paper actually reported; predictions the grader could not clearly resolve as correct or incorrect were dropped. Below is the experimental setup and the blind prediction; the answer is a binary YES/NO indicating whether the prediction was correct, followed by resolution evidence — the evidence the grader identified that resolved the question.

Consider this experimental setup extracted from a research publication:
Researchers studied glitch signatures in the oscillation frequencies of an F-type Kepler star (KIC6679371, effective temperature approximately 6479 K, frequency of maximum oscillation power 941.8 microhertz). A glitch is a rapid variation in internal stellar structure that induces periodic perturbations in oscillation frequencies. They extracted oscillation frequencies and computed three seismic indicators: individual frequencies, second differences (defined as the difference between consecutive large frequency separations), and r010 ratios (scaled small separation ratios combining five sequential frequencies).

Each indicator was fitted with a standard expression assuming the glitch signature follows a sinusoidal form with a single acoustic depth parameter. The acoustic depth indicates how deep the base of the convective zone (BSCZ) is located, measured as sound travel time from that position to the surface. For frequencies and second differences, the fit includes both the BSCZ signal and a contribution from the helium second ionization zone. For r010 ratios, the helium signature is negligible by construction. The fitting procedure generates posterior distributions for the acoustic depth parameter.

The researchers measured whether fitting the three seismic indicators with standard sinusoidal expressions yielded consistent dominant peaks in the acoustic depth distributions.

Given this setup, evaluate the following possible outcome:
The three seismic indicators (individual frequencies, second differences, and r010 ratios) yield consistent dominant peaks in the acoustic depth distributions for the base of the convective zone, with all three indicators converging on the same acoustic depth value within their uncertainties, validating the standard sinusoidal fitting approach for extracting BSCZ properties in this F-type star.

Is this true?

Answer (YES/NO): NO